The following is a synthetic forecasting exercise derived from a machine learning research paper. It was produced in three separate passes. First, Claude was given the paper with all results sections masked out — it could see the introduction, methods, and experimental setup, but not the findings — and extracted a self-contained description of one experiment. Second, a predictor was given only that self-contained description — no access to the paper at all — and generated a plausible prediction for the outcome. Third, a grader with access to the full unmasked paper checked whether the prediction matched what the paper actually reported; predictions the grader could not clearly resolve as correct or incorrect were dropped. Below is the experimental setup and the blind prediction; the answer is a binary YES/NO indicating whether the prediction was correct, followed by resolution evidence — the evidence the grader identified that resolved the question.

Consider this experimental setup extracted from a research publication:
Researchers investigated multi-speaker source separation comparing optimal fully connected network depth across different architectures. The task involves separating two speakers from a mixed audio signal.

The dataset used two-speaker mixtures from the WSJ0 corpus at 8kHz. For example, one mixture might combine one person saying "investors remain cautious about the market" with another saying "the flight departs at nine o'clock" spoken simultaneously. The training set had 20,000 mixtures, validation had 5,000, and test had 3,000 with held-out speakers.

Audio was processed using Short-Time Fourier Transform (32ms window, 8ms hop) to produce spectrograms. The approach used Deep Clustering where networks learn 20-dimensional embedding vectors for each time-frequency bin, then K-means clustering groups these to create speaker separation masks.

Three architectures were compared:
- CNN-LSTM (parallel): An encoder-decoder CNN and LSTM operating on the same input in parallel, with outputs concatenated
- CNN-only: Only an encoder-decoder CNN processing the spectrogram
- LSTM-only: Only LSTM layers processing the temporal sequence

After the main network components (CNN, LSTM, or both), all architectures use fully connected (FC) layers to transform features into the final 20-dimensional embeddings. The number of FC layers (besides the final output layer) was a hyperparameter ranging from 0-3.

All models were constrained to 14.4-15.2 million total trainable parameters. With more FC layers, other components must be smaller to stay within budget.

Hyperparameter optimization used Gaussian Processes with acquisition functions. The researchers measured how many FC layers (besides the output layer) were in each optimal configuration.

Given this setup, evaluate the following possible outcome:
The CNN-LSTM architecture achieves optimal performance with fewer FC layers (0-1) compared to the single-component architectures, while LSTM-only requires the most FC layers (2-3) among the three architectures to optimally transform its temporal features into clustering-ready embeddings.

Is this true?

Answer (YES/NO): NO